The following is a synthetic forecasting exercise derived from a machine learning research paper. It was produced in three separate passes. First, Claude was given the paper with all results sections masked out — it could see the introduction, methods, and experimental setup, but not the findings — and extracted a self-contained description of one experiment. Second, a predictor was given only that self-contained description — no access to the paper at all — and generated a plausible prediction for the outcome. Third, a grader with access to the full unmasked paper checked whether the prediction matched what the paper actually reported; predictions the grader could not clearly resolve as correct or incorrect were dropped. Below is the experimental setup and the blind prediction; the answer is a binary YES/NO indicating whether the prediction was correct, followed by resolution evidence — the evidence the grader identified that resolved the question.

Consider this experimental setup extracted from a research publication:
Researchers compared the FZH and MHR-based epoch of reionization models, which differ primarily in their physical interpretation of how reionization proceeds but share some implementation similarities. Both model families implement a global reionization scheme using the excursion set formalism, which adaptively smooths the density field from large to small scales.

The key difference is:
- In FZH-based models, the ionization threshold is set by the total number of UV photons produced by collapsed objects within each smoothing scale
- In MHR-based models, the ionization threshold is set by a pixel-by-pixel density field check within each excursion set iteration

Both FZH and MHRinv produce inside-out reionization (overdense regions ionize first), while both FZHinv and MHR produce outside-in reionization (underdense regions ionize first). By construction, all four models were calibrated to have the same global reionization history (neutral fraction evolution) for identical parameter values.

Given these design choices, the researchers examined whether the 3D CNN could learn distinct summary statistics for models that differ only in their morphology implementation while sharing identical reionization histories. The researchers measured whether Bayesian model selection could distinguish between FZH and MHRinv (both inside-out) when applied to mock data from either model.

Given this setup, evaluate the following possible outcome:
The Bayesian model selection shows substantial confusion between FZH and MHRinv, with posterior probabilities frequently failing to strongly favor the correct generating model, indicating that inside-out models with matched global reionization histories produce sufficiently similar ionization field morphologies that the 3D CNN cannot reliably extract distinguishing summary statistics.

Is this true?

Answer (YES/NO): NO